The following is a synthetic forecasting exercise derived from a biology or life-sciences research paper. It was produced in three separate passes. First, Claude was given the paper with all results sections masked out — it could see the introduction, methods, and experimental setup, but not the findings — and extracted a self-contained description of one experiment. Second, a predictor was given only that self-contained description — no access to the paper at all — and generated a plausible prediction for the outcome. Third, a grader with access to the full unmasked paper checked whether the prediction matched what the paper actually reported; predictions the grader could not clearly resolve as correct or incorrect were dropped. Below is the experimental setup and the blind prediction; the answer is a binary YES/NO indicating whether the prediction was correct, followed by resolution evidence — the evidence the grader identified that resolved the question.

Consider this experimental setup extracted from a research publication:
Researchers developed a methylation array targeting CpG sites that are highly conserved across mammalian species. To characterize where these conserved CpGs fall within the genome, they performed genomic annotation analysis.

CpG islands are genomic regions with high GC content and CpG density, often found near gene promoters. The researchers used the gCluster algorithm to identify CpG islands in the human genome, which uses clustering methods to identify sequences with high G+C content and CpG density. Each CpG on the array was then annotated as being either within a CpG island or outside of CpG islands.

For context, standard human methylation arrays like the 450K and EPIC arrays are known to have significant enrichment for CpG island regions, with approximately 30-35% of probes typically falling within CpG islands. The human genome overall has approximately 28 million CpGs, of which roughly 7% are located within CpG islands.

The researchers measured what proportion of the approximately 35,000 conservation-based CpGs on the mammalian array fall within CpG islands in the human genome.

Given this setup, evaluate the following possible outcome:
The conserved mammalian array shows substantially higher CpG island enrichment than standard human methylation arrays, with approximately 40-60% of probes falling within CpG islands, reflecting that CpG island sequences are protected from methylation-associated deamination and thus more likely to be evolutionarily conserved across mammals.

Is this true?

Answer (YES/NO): NO